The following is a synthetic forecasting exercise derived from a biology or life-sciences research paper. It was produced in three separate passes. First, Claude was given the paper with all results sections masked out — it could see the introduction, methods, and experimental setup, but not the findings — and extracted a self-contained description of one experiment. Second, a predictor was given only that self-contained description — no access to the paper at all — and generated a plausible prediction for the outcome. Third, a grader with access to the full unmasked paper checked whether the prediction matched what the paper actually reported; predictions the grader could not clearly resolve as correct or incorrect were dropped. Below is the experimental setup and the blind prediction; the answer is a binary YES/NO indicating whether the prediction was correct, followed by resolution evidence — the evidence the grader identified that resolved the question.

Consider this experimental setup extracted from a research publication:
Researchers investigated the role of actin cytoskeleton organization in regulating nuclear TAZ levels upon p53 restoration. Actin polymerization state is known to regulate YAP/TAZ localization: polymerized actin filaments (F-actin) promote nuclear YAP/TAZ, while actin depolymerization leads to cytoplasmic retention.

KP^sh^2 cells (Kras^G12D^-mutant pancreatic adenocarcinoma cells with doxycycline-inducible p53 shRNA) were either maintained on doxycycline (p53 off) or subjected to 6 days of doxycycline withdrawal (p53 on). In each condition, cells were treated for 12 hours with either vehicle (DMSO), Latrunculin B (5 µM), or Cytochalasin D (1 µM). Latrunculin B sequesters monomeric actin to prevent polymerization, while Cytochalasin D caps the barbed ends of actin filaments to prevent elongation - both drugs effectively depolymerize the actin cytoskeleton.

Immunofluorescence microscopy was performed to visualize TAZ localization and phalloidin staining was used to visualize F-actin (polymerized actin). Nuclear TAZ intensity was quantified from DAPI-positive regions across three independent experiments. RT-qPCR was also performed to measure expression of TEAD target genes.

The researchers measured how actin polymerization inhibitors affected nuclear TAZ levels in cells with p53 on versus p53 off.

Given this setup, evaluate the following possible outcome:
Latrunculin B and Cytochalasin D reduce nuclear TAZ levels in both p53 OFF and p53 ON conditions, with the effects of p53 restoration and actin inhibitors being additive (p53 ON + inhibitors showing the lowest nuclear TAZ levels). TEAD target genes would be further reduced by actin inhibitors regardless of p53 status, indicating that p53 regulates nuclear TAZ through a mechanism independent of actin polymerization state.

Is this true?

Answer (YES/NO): NO